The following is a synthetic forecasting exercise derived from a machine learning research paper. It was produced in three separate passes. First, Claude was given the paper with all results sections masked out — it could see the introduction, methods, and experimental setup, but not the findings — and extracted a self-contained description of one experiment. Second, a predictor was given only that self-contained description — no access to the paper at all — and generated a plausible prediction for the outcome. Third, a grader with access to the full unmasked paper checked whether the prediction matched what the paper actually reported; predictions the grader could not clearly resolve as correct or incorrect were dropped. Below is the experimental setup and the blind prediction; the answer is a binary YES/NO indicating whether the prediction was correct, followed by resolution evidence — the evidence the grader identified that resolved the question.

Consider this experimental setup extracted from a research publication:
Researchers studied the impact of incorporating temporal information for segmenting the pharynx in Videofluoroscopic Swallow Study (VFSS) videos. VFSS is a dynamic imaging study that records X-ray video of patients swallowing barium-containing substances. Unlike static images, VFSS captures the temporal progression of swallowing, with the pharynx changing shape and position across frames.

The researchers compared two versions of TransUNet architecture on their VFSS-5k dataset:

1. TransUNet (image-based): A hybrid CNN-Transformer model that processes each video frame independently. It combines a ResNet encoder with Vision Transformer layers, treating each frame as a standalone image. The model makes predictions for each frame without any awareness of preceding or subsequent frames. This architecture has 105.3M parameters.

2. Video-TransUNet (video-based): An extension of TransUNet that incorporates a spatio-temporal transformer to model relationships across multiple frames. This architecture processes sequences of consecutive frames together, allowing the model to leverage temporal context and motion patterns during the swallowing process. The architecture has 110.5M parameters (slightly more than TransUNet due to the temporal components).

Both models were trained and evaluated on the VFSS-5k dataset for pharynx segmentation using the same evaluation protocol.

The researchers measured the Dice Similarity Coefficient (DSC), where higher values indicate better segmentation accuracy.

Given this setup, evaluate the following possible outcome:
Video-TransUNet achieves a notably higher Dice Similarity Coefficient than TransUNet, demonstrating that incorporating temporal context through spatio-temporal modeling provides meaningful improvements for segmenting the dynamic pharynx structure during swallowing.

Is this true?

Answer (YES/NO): YES